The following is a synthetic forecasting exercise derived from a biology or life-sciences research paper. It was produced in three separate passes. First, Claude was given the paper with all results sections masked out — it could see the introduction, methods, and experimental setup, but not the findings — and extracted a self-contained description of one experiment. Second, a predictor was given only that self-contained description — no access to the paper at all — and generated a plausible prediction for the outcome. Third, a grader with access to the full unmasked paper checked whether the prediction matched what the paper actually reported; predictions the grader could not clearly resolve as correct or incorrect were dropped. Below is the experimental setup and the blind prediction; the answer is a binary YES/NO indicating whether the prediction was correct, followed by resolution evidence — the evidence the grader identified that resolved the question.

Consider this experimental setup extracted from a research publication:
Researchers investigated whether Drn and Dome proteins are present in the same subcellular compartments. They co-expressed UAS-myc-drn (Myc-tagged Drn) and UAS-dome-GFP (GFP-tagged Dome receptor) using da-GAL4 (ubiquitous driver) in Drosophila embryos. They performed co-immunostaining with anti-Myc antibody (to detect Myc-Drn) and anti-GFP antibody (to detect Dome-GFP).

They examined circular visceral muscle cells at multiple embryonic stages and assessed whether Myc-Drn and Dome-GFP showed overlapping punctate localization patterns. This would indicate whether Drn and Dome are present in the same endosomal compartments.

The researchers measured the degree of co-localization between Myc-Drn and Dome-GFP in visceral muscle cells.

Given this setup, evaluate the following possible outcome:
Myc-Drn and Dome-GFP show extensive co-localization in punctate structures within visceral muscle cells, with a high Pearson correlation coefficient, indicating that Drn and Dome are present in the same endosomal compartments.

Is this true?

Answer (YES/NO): NO